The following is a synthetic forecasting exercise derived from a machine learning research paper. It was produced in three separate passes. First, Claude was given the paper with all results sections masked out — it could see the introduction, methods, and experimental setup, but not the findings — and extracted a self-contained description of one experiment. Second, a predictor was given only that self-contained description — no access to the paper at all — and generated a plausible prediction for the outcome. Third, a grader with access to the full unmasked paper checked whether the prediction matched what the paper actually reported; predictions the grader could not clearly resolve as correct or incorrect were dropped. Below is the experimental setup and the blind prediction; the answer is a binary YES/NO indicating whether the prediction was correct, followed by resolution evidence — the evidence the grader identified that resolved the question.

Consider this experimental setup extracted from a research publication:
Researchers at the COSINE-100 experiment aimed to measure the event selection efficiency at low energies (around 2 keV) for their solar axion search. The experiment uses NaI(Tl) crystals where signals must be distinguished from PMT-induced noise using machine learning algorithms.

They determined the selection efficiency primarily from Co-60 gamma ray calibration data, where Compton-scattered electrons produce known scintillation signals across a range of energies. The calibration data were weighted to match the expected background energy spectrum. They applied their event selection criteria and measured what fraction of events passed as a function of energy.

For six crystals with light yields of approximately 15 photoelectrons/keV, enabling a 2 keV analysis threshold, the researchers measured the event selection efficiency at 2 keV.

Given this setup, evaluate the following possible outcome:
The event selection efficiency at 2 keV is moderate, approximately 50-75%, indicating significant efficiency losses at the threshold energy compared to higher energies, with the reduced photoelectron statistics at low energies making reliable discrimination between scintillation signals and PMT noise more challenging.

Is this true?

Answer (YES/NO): YES